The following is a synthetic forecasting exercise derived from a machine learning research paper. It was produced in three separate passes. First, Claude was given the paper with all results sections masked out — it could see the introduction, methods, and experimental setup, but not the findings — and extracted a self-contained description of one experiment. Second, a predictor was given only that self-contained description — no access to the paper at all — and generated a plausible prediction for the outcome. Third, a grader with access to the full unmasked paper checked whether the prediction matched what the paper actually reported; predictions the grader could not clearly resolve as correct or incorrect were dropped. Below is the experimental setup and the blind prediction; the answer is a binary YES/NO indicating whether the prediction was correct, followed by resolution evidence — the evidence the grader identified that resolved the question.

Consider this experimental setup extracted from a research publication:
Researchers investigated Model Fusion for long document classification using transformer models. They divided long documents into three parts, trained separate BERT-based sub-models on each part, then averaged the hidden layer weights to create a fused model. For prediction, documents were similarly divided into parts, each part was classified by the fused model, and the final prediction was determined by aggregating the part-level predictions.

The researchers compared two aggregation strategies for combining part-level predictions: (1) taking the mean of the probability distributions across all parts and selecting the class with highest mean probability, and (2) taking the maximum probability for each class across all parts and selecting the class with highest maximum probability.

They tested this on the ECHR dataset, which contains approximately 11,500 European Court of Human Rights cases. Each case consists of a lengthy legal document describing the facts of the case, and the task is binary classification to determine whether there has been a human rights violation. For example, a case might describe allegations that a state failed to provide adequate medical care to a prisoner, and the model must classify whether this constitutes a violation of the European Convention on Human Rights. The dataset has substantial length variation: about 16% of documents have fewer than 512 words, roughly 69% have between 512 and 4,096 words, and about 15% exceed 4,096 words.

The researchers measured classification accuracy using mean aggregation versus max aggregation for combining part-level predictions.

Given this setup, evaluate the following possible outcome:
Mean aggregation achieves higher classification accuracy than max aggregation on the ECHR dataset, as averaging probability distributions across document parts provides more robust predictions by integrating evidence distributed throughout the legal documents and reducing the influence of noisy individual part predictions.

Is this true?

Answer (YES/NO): YES